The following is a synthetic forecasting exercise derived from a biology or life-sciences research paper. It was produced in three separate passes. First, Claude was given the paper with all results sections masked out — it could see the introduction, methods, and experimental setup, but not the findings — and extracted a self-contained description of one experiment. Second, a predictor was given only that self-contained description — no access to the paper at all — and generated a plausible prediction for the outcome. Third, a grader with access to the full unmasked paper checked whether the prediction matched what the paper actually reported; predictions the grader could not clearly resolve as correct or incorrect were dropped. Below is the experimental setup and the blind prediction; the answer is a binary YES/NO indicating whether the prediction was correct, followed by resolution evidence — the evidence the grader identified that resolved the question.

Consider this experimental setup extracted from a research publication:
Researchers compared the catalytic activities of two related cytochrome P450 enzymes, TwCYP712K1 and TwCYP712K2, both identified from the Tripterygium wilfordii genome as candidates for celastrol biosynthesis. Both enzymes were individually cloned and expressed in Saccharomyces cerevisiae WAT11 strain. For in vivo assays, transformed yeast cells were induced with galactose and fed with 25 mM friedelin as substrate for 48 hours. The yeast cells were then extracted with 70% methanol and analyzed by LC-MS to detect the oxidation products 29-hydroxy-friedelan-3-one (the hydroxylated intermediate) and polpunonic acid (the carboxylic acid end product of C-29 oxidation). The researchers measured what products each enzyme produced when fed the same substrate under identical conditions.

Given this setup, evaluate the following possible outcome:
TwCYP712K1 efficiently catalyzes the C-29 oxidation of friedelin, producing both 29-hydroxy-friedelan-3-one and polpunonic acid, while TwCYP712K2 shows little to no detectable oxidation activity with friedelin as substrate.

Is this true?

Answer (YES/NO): NO